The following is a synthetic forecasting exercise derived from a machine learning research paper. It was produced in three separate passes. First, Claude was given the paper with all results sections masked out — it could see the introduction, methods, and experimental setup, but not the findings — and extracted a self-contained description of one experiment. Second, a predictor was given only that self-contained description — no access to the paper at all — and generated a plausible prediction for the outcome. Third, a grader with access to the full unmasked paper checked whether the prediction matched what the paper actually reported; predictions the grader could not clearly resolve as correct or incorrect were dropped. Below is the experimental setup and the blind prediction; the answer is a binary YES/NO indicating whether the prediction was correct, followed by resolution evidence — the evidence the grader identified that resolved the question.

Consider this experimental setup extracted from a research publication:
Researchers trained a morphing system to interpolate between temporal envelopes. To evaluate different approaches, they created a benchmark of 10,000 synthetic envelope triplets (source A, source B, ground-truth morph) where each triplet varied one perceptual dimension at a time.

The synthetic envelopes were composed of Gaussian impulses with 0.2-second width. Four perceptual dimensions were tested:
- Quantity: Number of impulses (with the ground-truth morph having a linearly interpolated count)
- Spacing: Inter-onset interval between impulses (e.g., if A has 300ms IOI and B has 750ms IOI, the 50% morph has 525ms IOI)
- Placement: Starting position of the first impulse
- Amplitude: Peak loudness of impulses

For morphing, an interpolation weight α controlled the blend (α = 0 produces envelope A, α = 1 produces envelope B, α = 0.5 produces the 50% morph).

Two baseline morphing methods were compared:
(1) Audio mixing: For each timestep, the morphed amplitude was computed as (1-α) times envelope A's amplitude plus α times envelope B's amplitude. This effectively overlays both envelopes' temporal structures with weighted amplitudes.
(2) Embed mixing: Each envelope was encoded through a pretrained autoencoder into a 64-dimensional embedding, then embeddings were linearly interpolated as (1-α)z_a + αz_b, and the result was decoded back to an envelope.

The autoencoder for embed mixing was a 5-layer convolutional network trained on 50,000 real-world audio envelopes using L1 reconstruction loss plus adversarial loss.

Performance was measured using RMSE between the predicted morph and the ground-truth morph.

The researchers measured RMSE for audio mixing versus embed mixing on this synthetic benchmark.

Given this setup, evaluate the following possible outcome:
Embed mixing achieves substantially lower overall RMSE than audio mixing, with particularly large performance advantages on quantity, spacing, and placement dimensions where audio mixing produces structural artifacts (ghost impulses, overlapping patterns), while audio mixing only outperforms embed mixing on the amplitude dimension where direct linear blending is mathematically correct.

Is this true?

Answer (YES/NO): NO